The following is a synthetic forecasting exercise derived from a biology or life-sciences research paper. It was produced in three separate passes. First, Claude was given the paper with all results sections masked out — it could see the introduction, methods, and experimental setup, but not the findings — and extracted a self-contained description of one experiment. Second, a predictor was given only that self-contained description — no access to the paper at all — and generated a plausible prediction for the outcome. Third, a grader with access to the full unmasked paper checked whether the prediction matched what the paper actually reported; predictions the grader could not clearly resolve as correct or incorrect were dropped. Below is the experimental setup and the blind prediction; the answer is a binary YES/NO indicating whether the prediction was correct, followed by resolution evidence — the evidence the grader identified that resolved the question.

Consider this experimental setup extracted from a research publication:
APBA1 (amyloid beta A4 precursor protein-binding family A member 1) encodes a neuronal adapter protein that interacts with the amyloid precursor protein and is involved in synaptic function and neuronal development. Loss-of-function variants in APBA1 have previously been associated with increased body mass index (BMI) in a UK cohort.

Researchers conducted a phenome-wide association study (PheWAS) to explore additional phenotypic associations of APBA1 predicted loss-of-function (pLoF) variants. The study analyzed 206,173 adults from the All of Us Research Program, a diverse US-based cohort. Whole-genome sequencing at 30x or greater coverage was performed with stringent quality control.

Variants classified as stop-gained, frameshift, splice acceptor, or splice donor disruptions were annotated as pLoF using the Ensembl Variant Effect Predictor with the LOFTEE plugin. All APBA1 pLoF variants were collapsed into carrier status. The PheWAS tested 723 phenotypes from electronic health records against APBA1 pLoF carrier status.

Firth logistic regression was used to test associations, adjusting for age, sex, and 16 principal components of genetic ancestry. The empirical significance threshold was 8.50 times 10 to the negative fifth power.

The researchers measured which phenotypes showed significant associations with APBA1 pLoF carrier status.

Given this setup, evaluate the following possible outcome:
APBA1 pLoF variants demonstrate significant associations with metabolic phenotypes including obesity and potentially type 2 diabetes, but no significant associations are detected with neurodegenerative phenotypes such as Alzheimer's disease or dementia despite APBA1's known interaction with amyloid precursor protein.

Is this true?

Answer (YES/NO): NO